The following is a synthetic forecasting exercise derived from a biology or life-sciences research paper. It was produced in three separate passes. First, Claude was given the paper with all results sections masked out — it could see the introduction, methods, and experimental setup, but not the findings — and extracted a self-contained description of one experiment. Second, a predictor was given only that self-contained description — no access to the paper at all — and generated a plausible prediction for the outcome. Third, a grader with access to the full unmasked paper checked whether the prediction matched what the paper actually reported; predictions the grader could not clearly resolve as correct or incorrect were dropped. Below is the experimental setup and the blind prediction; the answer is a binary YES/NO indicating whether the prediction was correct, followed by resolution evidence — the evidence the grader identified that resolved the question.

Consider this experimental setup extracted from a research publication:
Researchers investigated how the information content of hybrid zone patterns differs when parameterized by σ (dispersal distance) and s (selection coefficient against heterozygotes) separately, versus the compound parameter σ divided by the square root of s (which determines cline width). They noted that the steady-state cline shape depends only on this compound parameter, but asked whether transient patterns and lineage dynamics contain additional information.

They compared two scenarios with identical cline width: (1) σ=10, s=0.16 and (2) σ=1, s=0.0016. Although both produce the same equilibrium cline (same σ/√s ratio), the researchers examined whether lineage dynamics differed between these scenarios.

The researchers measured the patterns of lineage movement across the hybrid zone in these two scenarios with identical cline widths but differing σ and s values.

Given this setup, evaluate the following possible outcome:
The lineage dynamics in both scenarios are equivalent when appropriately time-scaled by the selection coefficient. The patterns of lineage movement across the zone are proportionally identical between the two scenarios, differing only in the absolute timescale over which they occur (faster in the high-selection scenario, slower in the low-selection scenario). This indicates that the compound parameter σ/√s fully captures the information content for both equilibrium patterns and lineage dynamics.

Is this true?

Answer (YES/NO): NO